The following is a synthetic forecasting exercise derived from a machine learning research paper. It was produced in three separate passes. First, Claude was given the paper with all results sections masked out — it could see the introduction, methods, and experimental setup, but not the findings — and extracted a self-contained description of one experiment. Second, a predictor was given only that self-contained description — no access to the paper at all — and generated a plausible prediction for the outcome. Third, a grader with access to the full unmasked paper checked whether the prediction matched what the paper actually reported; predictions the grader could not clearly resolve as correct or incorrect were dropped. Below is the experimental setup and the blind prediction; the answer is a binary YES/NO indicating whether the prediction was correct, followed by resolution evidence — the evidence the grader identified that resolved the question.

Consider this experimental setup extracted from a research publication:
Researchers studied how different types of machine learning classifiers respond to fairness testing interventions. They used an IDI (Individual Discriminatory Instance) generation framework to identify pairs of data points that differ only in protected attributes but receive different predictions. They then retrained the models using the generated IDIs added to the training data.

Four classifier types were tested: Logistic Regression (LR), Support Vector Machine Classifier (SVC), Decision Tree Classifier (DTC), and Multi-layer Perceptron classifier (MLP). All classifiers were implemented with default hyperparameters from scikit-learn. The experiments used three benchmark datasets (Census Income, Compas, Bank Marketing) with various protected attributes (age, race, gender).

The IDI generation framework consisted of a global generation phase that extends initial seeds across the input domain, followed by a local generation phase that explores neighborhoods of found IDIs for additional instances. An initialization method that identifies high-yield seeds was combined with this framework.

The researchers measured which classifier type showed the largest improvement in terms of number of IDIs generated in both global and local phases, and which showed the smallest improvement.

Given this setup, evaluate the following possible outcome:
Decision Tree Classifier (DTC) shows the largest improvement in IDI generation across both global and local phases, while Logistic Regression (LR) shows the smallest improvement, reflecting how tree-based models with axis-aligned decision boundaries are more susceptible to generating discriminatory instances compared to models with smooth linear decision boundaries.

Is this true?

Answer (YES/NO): NO